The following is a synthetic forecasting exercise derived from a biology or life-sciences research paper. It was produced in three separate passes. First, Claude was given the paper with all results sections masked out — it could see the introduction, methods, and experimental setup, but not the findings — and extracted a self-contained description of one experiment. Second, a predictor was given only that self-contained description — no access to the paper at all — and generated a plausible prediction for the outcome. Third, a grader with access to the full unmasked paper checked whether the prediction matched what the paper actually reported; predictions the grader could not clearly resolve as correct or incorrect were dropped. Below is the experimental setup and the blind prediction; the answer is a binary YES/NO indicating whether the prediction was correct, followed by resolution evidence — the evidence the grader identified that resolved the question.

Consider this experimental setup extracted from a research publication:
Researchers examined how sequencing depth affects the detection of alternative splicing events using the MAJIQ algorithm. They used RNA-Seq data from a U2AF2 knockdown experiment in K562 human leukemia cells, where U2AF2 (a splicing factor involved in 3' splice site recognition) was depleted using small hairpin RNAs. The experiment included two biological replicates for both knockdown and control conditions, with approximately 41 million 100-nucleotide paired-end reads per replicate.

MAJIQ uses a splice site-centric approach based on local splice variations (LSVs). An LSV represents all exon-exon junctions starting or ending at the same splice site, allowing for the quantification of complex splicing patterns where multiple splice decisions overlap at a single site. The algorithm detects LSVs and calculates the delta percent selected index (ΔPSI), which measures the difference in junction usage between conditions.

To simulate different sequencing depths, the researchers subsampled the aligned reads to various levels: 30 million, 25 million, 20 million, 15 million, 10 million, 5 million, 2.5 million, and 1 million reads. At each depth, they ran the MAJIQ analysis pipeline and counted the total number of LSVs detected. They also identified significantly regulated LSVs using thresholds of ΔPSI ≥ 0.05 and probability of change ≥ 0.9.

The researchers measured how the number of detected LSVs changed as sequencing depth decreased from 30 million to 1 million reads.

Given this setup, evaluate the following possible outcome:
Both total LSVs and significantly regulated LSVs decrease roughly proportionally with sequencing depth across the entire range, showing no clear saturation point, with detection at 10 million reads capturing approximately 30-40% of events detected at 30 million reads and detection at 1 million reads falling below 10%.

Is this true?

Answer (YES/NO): NO